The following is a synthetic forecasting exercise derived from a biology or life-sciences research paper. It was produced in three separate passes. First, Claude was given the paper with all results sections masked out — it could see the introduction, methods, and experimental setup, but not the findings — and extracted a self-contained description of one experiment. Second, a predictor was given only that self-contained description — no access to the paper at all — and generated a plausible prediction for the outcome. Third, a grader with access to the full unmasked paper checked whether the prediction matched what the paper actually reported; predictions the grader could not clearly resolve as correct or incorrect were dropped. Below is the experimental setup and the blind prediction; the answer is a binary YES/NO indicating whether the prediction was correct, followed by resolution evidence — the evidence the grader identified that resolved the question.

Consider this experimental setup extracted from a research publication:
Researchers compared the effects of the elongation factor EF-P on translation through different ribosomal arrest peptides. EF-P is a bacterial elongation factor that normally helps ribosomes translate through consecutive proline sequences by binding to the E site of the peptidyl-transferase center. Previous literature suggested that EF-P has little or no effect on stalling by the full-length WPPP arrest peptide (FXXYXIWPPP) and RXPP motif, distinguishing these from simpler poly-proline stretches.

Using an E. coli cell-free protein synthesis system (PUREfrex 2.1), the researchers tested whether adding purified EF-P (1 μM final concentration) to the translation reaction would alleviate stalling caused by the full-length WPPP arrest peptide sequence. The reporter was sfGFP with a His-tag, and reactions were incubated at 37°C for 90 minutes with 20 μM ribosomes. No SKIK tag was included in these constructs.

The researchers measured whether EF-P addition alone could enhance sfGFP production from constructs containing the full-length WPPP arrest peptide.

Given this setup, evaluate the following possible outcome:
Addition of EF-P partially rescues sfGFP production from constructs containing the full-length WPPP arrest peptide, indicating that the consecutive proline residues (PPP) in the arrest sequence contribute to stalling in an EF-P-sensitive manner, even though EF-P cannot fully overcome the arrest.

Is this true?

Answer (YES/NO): NO